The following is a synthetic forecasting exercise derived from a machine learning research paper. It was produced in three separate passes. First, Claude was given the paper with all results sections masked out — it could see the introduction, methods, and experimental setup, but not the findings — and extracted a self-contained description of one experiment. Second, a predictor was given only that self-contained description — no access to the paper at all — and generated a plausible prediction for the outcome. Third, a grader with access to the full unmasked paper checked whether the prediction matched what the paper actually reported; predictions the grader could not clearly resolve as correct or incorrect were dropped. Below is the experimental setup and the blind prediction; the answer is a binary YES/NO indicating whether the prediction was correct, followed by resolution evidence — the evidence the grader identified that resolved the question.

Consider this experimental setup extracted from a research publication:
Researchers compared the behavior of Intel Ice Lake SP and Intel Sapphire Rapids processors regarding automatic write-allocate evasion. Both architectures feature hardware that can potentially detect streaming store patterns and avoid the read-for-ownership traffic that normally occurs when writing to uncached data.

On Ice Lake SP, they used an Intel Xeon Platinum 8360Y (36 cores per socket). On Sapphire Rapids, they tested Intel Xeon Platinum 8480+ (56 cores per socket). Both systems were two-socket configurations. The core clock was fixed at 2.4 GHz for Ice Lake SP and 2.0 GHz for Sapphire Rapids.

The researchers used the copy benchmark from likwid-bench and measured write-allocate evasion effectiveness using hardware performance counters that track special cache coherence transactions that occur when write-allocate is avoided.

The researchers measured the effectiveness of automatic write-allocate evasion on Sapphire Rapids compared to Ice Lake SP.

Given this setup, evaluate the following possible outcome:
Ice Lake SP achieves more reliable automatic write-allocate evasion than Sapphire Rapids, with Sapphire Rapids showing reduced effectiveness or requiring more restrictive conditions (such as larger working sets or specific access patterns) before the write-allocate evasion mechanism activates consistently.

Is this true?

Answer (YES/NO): YES